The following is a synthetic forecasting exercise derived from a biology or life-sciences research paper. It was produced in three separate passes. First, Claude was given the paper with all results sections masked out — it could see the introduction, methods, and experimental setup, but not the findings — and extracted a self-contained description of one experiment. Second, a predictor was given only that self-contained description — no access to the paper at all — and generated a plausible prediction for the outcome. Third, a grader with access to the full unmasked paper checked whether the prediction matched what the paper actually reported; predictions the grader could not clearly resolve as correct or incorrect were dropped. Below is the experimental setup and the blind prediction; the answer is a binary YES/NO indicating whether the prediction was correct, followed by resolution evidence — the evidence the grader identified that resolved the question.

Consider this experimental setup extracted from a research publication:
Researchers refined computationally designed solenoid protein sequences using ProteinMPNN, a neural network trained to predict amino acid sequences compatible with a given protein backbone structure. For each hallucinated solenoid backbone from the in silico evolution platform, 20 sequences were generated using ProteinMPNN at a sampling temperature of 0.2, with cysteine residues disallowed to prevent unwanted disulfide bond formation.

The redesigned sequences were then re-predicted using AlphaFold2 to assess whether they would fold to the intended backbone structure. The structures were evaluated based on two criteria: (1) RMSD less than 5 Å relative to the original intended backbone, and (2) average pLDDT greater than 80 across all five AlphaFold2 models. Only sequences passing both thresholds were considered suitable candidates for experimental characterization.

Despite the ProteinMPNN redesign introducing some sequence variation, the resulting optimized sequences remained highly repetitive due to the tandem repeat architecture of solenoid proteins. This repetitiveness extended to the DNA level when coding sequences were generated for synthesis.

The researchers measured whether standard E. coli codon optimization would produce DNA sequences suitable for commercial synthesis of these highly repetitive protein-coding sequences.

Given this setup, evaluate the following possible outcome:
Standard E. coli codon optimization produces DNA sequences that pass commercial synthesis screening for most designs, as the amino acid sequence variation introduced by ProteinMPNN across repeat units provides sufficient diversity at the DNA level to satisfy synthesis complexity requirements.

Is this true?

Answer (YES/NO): NO